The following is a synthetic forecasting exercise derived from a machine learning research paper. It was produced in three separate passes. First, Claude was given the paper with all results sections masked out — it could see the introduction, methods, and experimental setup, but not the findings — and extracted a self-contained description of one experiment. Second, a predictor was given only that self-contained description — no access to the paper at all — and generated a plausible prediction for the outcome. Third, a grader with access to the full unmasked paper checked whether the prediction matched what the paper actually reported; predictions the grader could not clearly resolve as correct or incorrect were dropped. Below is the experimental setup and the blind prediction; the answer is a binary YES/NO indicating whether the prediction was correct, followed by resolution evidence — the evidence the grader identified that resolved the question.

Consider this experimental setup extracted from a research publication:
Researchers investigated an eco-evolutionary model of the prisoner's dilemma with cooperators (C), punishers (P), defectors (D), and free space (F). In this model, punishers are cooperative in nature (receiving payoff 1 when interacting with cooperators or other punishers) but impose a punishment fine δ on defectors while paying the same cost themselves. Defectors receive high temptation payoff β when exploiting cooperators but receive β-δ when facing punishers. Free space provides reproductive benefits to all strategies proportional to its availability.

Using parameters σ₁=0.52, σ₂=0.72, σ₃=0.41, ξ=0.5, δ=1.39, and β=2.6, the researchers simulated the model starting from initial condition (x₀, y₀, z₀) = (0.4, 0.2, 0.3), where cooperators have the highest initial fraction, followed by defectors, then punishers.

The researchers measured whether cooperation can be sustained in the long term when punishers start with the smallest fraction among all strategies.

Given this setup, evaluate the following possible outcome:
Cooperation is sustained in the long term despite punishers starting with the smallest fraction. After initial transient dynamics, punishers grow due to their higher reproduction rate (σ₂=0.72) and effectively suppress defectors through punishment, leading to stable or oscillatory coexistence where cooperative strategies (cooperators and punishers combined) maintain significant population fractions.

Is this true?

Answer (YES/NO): YES